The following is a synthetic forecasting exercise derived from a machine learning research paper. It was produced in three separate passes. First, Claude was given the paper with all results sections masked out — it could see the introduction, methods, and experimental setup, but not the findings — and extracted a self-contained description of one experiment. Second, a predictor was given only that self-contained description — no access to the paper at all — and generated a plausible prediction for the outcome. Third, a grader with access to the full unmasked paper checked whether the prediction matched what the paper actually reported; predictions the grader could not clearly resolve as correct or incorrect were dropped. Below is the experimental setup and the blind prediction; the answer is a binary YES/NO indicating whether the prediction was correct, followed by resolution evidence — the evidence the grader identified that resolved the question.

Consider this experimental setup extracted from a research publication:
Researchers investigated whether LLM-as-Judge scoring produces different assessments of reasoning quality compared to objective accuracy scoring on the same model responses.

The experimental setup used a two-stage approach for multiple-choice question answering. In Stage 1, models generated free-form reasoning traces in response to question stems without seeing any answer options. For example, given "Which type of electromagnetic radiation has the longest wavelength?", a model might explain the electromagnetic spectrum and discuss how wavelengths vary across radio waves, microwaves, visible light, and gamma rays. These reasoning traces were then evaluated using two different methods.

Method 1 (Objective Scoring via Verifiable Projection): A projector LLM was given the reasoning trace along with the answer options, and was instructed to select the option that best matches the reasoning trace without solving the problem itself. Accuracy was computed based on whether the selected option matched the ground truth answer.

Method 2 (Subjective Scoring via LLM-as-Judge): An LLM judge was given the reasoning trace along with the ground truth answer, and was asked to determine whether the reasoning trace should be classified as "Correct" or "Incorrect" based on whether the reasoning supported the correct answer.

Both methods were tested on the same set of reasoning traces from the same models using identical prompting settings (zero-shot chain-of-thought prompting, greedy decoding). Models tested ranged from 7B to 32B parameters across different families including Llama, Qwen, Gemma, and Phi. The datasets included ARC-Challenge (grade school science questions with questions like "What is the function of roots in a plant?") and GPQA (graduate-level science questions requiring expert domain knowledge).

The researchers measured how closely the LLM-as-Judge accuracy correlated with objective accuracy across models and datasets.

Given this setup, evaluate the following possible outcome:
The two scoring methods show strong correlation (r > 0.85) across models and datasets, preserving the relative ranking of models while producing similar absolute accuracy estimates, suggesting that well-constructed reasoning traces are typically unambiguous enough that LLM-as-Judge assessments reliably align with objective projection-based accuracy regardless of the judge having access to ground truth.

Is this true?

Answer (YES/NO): NO